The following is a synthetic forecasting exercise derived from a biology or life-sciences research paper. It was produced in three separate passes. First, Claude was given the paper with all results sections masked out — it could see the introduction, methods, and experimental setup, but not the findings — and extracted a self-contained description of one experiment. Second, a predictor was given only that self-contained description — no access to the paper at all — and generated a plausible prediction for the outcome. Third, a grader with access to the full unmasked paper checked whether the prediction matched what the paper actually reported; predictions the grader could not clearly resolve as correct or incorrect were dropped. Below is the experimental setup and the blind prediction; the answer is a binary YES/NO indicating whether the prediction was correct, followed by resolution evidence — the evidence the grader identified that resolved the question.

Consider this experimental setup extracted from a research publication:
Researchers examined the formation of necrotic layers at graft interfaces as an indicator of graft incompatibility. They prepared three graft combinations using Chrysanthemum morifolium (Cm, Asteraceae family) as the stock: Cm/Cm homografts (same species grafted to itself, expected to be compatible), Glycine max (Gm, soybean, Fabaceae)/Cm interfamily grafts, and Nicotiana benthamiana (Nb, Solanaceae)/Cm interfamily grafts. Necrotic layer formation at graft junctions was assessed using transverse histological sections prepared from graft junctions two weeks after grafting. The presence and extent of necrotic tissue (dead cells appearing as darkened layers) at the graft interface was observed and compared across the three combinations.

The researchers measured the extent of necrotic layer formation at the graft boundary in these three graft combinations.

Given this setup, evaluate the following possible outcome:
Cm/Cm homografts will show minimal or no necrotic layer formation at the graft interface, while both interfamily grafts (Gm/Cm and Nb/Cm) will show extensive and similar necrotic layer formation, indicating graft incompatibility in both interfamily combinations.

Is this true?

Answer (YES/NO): NO